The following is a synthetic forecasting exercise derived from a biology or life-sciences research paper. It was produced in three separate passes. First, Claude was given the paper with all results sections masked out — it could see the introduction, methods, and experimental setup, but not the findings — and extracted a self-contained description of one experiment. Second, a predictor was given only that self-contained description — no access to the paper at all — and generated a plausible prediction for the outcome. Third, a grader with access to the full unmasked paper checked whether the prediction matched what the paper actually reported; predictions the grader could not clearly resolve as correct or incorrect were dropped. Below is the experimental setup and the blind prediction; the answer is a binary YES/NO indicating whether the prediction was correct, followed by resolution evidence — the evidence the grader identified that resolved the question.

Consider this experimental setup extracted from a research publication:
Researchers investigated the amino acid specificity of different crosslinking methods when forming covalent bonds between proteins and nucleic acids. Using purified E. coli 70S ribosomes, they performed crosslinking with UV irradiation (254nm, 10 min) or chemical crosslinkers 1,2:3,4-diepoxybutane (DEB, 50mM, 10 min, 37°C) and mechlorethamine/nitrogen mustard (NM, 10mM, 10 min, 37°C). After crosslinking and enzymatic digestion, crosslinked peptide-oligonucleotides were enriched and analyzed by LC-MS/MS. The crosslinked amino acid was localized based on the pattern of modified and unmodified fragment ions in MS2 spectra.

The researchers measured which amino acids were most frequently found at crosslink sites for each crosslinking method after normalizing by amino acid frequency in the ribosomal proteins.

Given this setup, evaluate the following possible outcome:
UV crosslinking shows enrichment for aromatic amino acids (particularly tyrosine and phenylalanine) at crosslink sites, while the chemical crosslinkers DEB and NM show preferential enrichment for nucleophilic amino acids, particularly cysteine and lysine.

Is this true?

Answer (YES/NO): NO